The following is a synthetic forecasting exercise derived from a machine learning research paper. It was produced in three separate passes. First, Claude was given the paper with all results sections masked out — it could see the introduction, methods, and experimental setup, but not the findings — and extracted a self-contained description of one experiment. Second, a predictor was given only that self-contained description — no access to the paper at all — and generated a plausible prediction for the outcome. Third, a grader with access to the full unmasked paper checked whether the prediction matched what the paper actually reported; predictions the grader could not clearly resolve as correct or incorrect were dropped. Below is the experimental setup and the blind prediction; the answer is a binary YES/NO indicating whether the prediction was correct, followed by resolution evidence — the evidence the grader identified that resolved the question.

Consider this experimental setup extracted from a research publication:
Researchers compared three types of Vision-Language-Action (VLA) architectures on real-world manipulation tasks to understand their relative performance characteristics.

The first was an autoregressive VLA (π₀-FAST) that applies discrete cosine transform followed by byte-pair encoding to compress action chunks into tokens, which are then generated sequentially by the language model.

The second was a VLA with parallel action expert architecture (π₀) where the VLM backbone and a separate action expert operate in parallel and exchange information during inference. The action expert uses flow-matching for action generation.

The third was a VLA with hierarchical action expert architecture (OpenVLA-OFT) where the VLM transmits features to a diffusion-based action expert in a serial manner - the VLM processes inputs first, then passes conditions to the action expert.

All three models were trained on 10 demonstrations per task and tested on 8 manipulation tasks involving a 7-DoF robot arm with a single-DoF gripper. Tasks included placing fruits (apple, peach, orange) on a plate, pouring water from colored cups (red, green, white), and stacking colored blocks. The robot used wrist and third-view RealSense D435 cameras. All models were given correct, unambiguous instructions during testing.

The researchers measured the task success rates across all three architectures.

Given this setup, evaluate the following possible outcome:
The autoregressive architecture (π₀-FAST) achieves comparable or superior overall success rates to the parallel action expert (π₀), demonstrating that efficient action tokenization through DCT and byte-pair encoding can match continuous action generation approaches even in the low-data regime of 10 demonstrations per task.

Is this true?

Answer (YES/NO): NO